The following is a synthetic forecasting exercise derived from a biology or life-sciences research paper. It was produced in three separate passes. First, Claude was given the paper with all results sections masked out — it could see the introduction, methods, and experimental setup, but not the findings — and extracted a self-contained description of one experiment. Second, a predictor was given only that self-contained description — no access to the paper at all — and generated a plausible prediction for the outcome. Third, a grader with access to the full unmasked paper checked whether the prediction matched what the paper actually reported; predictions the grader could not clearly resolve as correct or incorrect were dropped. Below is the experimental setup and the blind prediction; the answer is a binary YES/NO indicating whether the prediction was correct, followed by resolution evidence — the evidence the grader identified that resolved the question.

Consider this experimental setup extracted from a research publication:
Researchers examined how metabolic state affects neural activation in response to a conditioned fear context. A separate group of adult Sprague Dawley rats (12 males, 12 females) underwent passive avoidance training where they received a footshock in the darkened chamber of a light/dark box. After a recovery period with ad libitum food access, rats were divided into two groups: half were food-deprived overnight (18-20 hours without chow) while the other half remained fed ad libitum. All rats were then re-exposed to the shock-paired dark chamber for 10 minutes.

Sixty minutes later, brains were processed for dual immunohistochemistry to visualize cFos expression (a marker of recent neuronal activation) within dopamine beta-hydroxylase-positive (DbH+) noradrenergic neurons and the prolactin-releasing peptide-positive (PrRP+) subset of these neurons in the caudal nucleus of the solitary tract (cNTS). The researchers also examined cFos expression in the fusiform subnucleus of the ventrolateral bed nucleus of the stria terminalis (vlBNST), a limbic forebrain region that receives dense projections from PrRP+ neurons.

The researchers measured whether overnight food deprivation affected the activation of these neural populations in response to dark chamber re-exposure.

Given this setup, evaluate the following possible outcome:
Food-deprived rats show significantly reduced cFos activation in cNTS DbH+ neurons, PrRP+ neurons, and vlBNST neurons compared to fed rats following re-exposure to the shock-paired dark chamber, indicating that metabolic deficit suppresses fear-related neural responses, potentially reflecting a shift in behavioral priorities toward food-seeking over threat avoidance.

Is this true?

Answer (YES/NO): YES